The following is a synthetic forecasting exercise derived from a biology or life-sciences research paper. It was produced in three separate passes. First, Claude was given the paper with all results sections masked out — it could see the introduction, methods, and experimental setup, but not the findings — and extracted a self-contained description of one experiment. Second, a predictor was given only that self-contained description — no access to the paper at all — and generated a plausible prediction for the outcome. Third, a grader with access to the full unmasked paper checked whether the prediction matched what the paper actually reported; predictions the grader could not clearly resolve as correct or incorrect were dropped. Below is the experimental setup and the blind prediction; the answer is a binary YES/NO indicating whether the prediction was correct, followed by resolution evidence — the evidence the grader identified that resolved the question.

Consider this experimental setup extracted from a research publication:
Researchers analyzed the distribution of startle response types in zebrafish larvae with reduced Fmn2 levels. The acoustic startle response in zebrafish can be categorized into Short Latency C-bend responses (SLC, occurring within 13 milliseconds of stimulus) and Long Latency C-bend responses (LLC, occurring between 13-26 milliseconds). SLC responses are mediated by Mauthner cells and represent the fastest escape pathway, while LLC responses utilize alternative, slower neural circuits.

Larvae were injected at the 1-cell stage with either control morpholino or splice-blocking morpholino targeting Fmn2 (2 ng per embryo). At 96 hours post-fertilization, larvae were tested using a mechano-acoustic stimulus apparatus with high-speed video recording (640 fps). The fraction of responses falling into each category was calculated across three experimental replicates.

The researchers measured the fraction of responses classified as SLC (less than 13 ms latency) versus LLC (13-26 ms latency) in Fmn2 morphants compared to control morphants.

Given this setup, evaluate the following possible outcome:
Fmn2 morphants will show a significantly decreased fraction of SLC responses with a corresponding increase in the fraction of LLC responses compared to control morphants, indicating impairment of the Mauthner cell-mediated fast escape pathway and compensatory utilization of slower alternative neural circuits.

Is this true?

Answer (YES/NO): YES